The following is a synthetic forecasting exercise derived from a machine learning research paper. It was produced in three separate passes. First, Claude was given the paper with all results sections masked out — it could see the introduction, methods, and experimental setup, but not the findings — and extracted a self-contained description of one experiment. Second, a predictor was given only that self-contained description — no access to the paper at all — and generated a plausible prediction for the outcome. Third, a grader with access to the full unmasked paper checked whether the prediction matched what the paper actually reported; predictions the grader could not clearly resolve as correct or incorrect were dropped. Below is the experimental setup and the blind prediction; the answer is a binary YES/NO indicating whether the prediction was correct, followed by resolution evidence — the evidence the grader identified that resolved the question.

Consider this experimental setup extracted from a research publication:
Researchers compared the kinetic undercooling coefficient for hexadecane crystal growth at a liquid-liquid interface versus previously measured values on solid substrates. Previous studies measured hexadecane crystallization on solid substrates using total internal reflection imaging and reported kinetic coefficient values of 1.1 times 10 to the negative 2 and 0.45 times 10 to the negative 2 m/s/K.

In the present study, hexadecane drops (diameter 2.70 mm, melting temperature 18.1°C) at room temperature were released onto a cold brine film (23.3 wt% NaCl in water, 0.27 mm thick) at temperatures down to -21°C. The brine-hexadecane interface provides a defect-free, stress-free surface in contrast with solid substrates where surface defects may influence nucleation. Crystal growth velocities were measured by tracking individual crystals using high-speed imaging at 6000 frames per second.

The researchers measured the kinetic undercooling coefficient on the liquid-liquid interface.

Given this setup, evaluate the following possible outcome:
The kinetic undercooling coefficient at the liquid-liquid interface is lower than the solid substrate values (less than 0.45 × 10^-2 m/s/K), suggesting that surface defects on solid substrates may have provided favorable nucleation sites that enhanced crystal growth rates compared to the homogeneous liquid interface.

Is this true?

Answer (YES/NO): NO